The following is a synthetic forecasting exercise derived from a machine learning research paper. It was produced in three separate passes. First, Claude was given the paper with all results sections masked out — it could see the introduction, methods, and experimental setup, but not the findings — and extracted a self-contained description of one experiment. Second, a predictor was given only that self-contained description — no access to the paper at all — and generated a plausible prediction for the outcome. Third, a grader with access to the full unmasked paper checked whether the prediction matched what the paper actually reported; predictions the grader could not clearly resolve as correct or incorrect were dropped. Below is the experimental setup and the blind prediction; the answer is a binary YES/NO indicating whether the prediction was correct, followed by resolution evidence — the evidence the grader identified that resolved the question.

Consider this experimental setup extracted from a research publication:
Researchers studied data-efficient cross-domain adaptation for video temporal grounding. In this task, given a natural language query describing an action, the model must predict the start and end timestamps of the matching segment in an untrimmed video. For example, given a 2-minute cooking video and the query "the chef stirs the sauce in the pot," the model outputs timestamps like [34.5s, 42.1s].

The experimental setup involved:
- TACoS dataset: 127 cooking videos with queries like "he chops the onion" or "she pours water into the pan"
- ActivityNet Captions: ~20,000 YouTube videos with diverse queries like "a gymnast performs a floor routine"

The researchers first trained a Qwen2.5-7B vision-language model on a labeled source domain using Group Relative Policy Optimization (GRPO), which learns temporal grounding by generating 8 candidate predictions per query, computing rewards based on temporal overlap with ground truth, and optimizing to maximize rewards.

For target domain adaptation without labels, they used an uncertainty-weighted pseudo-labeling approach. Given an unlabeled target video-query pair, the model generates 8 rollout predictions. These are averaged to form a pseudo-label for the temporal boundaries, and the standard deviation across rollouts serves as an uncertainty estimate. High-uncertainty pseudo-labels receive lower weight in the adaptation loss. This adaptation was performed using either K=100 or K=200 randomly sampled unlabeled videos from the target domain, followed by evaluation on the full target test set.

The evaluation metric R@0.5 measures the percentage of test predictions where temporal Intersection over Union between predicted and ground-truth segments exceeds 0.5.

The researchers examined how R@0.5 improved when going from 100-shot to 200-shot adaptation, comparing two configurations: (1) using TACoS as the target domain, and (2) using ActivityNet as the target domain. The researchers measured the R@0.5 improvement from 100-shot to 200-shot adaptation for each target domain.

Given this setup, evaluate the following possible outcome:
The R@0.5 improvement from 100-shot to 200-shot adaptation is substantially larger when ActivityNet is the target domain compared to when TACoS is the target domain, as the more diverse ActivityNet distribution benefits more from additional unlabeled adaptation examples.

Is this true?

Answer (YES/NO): YES